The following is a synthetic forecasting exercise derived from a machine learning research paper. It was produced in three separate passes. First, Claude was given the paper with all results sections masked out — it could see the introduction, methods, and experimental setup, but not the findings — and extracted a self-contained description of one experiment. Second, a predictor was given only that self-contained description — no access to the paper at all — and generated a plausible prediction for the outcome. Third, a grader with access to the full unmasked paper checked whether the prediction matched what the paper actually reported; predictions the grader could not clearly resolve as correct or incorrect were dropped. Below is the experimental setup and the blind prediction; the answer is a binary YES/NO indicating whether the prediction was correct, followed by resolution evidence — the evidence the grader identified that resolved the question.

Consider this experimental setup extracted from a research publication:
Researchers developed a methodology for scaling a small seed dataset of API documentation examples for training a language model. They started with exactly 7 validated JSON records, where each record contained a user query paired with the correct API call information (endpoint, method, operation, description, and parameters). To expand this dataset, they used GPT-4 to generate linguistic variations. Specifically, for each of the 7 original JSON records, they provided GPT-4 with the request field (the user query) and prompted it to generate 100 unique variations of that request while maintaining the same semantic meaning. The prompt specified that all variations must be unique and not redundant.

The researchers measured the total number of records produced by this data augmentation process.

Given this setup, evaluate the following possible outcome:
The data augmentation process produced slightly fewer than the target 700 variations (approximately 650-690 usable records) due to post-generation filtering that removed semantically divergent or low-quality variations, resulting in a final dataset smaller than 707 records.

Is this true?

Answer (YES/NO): NO